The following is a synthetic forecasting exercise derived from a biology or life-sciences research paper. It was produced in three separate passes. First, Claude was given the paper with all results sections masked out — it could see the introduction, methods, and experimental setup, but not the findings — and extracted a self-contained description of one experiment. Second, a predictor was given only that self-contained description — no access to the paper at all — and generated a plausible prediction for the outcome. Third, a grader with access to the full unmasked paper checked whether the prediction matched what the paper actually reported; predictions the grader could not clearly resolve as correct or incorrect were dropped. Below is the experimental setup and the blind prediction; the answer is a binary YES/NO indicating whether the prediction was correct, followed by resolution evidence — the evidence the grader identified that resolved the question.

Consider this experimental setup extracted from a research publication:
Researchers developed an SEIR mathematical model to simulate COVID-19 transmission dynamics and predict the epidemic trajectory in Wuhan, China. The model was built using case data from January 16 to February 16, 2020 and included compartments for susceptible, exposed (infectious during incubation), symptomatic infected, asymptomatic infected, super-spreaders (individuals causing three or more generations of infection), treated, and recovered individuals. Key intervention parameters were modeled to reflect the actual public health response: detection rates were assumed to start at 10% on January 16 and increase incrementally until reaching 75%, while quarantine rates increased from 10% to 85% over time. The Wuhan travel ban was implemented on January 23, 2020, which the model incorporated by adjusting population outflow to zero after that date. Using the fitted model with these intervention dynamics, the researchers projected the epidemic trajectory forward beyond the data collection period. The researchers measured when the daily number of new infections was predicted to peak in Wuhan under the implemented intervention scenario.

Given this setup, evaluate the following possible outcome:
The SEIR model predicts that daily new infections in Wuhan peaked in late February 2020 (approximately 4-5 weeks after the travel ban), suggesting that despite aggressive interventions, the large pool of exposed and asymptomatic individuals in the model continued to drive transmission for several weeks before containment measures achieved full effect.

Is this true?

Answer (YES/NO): NO